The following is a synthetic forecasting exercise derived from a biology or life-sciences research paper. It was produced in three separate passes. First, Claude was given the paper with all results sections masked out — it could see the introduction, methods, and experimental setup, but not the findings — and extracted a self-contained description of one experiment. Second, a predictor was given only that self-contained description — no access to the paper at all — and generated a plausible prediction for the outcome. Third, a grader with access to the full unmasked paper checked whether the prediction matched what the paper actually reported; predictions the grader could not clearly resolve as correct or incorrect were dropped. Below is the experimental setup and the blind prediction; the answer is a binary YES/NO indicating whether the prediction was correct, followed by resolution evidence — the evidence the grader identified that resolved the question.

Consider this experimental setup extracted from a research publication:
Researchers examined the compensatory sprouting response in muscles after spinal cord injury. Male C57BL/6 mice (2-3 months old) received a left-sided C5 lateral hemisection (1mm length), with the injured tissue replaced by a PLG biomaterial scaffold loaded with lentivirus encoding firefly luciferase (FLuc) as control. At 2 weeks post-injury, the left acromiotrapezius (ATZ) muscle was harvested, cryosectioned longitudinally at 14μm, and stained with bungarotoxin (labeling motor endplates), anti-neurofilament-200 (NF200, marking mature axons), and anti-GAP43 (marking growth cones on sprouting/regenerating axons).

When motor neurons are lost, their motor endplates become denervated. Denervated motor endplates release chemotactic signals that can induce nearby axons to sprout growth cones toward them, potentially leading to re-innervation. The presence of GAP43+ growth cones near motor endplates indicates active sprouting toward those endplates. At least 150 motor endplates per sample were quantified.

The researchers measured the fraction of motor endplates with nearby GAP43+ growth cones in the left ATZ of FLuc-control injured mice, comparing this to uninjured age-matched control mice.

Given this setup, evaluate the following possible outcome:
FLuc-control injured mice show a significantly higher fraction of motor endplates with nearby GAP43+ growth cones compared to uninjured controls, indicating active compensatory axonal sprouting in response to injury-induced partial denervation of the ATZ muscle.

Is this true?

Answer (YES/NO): NO